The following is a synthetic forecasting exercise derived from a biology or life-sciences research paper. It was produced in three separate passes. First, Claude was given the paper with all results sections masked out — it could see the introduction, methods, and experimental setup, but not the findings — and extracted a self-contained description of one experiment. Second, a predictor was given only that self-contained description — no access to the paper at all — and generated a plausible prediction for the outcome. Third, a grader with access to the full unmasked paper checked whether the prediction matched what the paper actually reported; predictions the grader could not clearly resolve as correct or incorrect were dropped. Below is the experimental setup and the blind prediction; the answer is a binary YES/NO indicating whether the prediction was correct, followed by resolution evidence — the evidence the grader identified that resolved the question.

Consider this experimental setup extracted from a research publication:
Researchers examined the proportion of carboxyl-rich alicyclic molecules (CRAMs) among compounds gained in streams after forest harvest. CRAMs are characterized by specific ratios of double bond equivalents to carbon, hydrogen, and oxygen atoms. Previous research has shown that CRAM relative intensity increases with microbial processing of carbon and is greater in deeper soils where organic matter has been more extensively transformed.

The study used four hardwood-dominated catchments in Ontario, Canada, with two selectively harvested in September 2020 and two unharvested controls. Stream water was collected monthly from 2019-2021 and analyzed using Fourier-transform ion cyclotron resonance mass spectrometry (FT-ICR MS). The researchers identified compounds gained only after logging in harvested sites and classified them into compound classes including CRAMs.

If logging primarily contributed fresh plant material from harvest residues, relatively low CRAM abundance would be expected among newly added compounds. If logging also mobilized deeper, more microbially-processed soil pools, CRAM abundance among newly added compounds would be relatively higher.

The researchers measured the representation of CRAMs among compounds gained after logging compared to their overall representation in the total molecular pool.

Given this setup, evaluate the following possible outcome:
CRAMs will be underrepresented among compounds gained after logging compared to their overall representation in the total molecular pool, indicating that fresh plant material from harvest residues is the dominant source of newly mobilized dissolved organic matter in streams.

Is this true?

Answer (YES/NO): NO